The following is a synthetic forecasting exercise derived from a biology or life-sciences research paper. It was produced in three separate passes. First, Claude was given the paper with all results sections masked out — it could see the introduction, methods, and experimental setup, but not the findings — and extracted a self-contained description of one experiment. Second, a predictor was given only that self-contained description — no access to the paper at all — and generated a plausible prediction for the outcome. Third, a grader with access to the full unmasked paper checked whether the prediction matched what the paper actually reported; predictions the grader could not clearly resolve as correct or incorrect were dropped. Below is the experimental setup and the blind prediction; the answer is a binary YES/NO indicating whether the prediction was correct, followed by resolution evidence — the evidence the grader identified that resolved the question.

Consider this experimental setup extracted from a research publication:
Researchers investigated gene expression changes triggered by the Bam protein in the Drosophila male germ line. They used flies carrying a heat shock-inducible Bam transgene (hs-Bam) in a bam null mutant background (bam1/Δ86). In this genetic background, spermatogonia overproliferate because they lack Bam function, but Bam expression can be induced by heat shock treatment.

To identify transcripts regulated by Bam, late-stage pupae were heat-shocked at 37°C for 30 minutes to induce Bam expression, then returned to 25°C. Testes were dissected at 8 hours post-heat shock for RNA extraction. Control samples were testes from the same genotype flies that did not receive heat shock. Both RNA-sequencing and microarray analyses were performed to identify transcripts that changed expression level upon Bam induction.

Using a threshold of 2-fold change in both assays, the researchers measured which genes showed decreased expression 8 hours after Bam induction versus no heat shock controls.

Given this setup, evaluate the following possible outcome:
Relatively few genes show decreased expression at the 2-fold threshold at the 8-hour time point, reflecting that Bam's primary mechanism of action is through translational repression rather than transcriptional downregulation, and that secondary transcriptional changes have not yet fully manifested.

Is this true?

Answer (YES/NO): NO